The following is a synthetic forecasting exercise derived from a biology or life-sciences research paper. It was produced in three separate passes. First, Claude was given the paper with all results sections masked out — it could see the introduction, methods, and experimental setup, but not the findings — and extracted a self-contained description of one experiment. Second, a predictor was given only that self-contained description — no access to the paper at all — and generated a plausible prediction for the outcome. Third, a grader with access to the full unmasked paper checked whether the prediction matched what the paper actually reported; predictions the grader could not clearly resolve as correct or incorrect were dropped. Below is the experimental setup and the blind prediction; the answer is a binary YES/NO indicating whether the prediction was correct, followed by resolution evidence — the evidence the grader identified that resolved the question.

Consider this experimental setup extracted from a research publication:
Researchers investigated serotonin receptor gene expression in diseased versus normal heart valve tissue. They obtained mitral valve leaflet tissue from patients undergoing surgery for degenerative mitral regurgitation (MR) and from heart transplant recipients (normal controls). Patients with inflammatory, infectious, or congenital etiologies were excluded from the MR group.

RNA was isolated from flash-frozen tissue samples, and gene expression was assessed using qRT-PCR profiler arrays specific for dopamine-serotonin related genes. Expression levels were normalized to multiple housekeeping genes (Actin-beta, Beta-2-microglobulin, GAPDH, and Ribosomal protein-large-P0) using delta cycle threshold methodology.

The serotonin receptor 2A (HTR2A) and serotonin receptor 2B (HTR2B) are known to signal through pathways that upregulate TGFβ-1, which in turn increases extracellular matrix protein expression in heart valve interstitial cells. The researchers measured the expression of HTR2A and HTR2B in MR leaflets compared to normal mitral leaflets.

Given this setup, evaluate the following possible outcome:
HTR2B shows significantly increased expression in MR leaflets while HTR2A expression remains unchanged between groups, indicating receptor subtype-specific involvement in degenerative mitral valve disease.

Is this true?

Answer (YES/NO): NO